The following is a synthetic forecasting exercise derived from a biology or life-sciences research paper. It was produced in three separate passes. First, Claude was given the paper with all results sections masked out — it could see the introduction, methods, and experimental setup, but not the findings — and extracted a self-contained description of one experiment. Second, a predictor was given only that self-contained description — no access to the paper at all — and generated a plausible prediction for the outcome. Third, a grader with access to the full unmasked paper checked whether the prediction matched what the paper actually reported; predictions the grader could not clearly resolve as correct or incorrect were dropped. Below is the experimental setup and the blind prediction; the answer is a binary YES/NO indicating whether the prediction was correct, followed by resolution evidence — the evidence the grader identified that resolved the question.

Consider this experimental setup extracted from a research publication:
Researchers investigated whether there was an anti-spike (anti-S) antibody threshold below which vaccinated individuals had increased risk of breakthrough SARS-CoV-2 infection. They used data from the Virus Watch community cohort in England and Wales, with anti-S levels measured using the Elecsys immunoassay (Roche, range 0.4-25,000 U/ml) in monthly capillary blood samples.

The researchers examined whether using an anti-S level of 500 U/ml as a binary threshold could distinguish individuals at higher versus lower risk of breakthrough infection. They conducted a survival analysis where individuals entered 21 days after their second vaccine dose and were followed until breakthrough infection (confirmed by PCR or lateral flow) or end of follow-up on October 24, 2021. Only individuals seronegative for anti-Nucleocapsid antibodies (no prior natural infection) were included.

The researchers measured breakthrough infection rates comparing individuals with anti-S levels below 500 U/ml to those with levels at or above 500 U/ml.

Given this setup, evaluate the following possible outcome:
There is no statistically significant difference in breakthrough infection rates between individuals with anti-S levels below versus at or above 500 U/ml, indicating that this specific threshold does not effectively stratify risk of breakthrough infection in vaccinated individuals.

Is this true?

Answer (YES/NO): NO